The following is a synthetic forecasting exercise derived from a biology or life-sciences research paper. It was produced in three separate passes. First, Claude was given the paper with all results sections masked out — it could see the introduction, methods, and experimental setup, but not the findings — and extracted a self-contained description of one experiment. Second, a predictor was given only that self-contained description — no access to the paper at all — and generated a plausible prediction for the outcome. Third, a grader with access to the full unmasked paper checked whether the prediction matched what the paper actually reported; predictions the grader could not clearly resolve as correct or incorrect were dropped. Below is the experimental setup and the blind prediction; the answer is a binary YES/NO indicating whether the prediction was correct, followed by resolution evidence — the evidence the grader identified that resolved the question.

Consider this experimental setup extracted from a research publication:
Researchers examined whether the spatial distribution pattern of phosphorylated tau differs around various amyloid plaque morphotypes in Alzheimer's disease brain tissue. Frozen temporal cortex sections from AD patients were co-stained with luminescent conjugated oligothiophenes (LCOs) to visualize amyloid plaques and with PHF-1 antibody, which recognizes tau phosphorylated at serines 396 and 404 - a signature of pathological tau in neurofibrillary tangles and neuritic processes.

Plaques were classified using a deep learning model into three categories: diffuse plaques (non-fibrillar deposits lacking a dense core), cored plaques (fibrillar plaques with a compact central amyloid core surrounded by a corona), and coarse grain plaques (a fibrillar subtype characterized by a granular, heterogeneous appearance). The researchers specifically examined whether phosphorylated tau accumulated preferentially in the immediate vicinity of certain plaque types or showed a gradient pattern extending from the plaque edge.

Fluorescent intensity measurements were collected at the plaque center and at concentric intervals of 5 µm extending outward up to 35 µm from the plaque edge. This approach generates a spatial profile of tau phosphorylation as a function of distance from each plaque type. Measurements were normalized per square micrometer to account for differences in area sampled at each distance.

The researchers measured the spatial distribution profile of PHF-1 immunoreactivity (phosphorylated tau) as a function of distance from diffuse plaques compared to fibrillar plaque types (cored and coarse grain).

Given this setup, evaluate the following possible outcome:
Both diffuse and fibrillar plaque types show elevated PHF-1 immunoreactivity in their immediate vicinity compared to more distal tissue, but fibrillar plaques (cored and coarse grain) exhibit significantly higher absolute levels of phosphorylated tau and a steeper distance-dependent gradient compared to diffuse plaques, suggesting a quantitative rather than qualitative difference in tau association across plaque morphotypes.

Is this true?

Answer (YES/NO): NO